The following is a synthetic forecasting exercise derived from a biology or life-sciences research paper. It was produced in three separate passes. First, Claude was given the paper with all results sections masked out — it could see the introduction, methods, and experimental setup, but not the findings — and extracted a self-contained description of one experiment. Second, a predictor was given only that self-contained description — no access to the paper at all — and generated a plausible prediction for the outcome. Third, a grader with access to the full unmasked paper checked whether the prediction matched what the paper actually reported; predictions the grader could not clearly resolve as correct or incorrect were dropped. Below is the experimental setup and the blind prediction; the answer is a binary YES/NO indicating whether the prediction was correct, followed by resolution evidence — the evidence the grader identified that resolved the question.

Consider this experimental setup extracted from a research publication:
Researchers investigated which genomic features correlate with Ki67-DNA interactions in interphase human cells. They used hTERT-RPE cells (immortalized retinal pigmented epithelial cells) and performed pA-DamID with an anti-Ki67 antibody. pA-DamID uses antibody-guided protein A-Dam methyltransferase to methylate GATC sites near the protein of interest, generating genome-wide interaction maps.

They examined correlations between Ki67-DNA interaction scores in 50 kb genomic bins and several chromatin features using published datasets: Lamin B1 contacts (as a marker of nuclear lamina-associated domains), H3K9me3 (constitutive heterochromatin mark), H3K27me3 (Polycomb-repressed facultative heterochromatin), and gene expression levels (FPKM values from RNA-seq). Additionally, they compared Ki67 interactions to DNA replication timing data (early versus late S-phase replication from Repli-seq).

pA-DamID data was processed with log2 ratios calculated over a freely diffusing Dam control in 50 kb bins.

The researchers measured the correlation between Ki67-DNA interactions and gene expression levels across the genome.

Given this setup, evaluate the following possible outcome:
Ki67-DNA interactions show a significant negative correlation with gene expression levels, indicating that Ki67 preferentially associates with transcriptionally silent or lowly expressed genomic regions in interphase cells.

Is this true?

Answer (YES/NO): YES